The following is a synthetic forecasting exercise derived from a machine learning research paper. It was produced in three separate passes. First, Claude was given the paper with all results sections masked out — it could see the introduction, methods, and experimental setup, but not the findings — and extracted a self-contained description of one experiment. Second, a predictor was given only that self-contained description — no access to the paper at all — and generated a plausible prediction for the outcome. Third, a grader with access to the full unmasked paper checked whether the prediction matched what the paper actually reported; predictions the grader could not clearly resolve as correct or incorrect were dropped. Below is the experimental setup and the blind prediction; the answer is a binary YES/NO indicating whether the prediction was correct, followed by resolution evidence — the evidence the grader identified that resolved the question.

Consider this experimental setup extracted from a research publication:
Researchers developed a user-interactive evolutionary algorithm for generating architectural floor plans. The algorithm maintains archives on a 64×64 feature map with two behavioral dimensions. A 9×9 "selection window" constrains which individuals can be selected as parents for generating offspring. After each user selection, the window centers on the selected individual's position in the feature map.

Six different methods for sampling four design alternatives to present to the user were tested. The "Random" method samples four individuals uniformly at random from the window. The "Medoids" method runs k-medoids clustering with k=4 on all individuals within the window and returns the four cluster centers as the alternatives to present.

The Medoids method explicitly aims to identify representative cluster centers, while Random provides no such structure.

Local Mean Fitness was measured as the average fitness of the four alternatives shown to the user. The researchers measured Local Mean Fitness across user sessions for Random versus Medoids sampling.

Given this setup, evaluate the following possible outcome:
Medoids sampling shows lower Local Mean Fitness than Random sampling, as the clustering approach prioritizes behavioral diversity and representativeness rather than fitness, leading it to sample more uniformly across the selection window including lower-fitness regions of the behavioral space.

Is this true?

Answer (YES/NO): NO